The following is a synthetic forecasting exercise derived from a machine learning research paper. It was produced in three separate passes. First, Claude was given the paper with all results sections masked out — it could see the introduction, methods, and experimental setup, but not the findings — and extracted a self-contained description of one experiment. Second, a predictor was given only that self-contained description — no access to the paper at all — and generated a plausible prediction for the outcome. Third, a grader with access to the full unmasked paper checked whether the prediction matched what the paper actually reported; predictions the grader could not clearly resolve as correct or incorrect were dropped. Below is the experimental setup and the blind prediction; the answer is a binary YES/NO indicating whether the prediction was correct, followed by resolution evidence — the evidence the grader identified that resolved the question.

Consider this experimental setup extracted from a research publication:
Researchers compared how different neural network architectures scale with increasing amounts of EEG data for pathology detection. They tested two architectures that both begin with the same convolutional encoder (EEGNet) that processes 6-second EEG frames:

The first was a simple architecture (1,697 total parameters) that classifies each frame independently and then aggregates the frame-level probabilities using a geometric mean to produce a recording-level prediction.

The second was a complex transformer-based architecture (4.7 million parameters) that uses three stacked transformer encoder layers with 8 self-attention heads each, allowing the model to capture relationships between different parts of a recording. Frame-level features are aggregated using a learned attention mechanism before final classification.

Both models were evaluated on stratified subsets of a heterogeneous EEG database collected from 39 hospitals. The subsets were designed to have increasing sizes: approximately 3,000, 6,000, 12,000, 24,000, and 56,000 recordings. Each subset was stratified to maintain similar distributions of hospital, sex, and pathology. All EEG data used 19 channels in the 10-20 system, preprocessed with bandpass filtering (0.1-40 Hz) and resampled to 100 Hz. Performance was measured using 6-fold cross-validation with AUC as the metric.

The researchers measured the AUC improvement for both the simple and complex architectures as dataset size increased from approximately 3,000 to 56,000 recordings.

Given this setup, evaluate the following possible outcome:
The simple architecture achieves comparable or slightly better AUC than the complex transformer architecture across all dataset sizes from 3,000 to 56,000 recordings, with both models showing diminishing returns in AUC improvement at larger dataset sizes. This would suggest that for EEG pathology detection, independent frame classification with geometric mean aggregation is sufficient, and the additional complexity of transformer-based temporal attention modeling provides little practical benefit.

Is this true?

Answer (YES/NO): NO